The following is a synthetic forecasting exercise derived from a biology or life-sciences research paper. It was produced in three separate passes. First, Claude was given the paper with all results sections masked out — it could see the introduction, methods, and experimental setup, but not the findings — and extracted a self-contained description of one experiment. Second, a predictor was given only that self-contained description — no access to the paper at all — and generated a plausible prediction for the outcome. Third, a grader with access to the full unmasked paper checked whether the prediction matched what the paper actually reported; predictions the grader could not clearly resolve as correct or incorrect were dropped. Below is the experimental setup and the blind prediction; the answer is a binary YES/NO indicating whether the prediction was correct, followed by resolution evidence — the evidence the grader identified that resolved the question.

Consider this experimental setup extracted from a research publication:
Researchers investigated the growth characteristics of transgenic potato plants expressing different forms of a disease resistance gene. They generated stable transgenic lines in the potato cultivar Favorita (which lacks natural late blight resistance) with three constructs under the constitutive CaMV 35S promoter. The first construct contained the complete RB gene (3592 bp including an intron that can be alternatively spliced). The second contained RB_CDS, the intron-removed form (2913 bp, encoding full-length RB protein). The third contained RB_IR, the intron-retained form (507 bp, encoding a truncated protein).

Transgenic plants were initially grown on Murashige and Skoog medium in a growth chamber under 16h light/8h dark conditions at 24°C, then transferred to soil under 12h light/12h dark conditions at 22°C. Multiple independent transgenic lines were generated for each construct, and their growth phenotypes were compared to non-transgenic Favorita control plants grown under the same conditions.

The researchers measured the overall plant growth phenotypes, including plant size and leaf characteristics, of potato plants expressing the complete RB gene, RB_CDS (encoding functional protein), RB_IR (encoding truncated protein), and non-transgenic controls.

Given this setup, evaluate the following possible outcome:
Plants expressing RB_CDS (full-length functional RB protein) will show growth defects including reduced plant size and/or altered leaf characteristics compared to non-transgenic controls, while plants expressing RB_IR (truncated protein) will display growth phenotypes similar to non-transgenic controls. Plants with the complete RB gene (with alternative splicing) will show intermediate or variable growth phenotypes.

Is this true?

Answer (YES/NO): NO